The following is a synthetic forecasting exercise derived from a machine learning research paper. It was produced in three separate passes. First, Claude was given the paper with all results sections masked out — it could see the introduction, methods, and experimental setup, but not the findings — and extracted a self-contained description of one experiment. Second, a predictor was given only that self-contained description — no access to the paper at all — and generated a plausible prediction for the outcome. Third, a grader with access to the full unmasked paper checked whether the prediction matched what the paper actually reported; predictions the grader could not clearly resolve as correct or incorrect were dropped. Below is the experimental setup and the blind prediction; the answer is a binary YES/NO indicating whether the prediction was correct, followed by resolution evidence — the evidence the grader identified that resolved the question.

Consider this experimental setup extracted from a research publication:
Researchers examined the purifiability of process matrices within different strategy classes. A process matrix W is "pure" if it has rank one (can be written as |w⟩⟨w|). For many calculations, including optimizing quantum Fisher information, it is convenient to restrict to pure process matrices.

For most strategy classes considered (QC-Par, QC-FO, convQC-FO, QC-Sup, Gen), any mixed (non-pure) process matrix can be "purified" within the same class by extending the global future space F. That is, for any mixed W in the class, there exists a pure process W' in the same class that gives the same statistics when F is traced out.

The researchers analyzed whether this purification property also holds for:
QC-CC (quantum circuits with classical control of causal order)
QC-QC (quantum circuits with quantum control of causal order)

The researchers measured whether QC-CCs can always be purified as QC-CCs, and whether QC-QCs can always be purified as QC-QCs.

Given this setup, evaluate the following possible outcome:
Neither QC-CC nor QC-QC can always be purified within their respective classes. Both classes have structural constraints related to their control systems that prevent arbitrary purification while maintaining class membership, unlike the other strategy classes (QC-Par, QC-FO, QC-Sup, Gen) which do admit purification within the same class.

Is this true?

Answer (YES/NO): NO